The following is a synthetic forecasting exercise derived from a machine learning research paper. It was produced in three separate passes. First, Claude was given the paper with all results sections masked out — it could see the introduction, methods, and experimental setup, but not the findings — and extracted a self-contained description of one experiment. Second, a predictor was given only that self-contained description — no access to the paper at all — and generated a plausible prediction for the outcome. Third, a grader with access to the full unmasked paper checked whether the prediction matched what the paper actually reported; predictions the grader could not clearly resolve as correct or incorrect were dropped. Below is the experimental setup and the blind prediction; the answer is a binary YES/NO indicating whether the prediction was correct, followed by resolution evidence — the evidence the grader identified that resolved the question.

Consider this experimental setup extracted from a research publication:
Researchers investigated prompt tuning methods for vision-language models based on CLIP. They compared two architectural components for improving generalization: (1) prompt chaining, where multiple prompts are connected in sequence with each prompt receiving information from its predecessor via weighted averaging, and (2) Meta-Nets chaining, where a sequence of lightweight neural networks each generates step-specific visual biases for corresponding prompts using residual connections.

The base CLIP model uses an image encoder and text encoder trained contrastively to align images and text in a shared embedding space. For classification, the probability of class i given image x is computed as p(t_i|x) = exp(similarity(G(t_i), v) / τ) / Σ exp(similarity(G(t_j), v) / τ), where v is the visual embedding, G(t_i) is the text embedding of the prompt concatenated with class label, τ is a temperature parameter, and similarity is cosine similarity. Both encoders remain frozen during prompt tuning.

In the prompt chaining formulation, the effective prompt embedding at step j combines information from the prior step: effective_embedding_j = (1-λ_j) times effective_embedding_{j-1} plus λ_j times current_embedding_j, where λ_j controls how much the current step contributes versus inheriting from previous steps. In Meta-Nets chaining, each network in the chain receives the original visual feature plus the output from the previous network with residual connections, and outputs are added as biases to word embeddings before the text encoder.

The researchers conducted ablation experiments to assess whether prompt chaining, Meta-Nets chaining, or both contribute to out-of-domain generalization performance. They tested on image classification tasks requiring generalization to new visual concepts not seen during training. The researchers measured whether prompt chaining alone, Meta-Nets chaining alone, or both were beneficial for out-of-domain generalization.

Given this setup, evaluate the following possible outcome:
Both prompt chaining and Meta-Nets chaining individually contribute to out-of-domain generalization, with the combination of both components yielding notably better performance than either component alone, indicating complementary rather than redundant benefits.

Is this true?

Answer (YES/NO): YES